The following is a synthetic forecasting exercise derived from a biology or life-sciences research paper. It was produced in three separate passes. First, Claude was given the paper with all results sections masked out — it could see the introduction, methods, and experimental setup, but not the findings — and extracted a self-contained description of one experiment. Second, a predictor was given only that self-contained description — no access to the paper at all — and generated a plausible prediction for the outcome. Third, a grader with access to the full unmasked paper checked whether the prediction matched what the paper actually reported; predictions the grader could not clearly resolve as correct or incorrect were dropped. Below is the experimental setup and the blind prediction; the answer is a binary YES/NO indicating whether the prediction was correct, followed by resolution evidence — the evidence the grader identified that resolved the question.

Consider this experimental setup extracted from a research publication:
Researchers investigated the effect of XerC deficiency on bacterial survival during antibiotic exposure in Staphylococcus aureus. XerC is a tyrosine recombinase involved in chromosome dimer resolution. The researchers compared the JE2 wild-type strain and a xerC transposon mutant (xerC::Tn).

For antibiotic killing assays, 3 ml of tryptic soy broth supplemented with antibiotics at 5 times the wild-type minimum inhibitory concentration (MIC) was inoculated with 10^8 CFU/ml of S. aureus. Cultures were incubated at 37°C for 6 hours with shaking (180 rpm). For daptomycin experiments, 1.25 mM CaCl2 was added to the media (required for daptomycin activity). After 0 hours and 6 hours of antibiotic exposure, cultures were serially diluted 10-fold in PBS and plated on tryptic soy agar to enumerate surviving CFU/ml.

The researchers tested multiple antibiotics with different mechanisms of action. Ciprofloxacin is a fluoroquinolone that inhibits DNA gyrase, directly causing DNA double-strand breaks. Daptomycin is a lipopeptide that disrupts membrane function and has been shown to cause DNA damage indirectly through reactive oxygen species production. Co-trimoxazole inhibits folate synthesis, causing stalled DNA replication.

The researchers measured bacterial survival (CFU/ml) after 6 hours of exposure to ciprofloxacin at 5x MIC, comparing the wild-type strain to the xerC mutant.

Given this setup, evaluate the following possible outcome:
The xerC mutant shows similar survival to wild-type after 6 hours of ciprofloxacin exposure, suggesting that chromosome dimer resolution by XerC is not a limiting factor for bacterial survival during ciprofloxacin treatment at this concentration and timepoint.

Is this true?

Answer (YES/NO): NO